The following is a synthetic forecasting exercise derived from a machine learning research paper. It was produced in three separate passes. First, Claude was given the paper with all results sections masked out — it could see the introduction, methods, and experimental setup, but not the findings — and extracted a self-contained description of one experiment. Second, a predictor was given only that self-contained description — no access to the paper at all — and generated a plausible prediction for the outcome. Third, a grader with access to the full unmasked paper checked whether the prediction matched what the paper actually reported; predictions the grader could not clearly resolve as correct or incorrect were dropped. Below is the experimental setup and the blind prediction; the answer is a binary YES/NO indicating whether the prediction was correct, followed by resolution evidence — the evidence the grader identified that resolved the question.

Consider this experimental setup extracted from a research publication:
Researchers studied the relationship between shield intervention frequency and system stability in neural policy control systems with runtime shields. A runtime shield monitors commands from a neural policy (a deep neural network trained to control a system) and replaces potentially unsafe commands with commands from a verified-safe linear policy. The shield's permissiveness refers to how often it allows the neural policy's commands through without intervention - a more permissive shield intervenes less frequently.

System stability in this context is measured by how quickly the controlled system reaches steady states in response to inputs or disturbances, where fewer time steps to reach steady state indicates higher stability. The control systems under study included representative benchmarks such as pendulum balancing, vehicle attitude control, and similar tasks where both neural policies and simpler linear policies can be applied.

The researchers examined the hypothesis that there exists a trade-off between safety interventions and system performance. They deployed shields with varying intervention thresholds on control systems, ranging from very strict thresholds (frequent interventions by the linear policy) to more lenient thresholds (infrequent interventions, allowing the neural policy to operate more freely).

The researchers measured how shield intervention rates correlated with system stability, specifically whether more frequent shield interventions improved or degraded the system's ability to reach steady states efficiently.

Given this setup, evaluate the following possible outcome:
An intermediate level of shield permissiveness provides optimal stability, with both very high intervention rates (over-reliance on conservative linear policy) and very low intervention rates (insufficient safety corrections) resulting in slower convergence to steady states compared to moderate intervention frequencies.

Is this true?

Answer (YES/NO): NO